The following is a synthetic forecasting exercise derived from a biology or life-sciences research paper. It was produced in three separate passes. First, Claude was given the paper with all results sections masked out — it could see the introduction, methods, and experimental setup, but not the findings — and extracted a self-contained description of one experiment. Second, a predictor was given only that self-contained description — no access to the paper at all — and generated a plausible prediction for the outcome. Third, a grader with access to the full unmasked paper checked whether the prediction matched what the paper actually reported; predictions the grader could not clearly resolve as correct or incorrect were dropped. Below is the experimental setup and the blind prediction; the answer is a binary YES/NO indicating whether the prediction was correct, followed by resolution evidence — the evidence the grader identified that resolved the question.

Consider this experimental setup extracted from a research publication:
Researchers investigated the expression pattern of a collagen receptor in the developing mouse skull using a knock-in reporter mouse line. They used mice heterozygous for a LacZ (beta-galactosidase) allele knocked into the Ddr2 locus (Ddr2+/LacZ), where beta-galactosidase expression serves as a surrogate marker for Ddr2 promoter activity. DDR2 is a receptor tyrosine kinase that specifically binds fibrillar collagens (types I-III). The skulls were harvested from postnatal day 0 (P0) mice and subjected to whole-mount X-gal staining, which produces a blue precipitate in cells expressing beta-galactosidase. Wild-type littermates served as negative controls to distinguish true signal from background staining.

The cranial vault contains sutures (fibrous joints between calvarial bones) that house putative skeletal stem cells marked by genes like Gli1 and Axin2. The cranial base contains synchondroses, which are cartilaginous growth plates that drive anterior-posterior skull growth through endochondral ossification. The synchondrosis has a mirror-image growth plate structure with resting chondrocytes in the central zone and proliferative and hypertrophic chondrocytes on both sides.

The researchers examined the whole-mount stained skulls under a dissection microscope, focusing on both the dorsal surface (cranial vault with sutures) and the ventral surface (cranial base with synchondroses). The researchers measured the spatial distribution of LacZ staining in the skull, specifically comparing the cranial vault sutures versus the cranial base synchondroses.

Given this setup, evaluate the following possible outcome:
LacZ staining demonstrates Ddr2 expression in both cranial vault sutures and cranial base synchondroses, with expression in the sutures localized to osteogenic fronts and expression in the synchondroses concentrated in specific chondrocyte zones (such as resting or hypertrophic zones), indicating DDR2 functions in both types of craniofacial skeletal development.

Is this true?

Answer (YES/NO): NO